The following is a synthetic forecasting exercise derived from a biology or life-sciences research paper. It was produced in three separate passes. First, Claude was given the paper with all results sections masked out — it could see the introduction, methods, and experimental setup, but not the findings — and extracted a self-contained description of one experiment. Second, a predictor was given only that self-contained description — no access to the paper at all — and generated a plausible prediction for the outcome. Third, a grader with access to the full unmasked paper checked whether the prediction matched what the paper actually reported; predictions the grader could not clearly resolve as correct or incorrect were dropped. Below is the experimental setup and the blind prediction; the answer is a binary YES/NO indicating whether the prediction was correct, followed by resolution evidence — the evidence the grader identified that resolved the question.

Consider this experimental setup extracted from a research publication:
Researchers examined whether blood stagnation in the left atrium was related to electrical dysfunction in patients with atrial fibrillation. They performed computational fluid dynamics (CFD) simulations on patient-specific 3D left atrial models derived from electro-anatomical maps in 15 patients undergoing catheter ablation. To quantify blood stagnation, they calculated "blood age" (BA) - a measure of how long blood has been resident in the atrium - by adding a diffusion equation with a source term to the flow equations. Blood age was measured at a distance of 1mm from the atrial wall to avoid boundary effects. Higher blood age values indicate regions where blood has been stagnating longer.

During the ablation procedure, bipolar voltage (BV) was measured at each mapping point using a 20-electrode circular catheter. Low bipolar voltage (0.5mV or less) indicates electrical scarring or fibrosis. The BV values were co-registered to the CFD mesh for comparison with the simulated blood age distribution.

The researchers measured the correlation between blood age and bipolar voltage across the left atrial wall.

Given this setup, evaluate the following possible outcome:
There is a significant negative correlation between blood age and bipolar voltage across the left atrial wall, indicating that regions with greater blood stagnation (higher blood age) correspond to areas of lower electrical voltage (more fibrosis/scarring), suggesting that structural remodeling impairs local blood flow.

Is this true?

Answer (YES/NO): NO